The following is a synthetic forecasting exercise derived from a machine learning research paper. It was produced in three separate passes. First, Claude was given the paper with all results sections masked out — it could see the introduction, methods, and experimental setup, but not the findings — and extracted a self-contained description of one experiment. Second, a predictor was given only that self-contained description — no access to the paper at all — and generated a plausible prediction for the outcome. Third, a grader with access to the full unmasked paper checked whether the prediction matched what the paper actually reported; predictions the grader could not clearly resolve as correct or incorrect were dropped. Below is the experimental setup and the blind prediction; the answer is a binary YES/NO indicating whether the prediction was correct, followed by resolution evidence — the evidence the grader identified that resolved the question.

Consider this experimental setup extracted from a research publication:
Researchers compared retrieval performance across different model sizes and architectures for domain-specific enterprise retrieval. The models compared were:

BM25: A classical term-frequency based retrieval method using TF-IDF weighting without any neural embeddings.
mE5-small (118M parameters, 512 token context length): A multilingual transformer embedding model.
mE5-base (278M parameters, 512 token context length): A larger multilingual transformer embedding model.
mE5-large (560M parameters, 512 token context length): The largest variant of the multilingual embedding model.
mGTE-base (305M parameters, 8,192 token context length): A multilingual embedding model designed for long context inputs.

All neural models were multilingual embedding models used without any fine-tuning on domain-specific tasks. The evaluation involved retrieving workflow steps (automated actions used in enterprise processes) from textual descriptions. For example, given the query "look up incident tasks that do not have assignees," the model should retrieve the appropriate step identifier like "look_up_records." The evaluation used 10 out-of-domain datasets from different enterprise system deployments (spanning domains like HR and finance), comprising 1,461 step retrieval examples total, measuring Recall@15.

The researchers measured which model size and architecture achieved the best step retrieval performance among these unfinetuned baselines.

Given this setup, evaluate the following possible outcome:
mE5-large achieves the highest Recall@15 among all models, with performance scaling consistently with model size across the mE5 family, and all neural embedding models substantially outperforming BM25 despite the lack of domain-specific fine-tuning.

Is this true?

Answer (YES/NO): NO